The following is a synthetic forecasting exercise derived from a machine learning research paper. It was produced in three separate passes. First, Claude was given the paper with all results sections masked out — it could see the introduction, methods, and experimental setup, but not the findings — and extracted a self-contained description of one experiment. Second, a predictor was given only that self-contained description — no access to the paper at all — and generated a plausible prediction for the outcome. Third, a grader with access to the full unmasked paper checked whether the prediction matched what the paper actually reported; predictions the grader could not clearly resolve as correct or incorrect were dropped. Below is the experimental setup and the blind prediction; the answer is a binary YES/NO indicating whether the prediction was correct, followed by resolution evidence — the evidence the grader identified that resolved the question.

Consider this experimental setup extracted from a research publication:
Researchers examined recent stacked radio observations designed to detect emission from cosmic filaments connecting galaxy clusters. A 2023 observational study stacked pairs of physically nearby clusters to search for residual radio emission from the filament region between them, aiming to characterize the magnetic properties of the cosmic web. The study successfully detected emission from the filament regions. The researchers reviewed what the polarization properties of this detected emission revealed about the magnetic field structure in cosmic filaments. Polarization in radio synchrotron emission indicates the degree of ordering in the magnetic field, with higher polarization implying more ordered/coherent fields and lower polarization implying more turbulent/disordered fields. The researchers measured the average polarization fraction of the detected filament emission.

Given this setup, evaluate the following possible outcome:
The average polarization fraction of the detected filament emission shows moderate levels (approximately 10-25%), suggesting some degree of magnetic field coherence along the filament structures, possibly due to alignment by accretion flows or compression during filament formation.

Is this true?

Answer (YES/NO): NO